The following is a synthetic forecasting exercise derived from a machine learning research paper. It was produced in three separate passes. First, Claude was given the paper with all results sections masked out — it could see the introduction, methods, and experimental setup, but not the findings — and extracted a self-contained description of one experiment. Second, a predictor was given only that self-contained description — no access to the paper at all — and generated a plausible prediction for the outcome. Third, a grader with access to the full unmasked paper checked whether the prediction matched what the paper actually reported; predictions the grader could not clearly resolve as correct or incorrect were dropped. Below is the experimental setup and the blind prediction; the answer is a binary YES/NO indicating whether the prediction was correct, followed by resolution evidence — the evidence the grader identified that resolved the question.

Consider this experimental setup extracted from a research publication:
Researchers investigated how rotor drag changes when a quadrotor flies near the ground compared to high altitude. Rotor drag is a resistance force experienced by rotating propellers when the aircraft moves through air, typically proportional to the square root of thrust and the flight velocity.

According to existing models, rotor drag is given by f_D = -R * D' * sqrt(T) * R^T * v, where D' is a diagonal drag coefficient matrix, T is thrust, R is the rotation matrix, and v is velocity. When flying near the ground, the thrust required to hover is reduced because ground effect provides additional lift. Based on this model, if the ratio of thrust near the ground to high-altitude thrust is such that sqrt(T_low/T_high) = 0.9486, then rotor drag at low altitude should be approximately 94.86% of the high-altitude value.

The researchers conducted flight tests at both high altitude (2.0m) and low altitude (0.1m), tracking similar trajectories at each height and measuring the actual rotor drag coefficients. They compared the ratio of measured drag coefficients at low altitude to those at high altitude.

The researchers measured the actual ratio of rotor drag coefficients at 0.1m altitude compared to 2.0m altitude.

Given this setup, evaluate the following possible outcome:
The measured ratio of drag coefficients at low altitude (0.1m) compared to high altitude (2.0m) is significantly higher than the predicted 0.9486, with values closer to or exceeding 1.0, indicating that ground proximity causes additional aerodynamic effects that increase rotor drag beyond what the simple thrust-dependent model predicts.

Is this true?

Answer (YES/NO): NO